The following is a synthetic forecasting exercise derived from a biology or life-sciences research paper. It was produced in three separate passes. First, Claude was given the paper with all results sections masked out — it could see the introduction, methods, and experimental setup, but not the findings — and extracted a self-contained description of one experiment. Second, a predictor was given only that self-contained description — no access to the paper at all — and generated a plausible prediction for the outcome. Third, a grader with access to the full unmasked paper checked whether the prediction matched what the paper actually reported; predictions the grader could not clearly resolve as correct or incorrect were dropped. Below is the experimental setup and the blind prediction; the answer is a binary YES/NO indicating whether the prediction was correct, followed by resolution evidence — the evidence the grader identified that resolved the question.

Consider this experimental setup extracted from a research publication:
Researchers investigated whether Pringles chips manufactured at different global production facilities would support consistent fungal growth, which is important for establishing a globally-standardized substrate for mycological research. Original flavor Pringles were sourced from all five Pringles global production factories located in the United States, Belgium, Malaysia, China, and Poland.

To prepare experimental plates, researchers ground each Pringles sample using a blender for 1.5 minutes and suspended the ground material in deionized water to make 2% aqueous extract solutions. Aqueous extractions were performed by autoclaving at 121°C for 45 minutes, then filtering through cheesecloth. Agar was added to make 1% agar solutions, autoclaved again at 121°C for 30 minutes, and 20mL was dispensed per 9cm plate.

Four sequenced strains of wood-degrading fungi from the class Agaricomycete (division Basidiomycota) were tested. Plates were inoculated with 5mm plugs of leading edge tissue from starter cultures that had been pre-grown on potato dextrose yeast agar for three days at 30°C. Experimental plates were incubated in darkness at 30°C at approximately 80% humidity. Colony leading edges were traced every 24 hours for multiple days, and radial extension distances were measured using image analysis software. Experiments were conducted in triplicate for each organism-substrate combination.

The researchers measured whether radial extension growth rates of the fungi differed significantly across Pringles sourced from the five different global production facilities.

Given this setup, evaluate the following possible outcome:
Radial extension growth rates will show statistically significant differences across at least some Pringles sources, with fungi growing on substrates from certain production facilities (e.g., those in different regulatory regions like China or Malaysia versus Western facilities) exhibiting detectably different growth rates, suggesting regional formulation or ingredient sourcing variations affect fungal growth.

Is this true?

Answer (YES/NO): NO